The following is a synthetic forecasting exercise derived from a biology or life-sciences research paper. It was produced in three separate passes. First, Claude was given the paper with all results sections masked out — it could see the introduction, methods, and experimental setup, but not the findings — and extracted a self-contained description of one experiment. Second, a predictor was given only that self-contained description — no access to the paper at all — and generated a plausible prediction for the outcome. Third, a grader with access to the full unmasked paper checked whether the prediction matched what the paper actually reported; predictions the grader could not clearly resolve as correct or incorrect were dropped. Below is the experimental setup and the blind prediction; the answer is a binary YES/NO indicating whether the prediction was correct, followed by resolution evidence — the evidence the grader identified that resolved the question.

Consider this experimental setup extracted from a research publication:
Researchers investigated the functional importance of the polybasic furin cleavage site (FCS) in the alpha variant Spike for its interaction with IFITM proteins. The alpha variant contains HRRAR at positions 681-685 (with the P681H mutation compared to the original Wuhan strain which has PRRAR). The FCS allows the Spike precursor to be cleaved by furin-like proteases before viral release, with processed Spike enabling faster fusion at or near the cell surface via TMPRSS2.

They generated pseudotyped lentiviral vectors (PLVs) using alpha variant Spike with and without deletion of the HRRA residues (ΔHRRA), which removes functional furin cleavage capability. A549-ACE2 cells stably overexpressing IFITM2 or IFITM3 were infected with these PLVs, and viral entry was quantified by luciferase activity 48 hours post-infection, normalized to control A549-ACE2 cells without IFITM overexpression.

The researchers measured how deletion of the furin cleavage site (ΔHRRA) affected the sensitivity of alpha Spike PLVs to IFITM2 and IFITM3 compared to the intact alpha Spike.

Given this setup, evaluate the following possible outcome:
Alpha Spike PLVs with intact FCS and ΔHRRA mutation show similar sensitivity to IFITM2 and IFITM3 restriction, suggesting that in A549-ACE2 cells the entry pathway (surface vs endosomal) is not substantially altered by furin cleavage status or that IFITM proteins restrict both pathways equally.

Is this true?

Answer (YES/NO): NO